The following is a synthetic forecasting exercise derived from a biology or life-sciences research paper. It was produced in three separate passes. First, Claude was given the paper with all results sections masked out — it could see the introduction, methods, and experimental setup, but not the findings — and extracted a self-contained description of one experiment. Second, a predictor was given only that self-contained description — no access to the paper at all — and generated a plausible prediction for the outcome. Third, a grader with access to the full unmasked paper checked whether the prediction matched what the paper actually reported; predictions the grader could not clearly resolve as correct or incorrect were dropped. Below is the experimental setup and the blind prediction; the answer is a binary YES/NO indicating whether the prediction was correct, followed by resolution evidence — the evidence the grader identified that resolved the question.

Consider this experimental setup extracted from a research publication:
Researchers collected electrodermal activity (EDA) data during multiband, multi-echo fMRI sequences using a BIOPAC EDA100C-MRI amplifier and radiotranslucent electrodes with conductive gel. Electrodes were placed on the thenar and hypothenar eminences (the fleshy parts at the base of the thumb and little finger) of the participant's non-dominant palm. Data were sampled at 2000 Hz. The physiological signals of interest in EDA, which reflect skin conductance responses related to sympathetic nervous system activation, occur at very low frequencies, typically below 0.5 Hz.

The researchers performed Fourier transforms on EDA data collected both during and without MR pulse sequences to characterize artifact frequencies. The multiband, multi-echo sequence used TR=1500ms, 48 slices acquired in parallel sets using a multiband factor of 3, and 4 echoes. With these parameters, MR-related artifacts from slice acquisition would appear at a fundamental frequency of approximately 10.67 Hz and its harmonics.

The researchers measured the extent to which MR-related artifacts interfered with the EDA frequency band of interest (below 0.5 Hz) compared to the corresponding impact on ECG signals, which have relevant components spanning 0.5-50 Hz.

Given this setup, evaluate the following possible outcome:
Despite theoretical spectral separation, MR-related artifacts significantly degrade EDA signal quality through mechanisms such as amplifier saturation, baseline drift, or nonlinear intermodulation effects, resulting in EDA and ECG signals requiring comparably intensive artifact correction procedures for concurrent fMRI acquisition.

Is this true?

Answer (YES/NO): NO